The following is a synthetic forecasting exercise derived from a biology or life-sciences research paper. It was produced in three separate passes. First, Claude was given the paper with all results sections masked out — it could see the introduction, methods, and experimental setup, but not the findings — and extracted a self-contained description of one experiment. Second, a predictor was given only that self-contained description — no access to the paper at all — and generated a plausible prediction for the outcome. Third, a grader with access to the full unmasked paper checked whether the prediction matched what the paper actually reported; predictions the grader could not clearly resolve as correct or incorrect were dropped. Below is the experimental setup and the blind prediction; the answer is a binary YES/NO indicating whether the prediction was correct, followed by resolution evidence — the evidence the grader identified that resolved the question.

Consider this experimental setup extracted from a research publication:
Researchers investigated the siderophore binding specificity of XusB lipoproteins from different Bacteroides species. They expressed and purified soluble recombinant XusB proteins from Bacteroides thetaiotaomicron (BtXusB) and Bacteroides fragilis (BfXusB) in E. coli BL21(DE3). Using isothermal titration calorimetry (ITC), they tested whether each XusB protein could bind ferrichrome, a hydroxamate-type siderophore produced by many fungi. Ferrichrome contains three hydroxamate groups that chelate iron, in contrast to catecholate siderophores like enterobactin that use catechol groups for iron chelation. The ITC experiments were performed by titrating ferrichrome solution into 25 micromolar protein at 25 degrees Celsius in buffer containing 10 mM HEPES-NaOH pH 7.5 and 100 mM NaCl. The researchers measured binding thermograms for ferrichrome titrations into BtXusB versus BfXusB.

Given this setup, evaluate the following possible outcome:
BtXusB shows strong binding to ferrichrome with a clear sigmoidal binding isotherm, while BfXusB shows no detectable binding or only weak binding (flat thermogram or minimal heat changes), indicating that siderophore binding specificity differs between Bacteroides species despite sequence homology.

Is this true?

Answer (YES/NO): NO